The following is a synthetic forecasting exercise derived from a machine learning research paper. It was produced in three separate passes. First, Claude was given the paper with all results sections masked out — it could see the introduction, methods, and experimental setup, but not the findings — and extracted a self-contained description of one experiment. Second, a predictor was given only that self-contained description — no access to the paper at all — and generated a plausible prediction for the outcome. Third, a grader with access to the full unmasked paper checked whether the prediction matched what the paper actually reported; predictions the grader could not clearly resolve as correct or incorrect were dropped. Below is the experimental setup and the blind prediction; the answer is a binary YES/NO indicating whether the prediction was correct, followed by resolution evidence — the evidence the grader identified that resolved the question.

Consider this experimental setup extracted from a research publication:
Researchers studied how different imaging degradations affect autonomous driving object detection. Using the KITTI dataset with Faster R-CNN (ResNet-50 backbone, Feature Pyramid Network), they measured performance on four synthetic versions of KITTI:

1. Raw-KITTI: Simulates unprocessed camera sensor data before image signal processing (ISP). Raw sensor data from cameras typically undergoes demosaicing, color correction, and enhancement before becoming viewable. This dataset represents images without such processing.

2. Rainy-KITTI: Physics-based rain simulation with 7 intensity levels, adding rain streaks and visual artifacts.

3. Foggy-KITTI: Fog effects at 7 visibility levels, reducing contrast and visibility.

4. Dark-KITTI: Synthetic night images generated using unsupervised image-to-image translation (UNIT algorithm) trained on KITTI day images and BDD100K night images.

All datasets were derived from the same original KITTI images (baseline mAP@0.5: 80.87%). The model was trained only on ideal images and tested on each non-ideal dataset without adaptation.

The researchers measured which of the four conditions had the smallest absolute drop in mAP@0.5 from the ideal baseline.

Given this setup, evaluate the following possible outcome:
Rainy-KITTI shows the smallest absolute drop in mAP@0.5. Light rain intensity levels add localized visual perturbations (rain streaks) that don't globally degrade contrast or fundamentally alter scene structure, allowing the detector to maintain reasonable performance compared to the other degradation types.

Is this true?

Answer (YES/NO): NO